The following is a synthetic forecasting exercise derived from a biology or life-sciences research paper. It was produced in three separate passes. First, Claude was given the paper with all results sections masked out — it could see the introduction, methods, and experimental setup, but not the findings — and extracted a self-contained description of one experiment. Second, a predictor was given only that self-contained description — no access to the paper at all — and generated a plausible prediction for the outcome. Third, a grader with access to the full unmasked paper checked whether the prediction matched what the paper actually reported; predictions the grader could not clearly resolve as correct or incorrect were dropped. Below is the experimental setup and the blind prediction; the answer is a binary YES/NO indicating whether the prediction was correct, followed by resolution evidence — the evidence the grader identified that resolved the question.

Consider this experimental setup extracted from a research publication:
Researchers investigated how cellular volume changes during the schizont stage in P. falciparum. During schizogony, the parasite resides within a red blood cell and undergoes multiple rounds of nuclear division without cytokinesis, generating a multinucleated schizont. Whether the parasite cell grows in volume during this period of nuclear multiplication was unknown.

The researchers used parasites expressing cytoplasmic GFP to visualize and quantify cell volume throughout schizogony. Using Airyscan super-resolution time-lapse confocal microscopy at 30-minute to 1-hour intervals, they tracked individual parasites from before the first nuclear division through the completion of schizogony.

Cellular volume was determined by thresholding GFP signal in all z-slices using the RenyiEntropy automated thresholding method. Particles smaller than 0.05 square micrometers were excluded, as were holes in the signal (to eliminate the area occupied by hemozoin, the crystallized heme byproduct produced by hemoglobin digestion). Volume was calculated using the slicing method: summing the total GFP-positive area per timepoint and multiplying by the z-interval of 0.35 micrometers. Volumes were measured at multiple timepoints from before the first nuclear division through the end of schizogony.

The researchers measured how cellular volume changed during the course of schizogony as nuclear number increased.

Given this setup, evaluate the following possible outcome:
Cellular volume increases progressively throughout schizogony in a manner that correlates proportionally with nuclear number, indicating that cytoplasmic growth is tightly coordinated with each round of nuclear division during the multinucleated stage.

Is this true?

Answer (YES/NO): NO